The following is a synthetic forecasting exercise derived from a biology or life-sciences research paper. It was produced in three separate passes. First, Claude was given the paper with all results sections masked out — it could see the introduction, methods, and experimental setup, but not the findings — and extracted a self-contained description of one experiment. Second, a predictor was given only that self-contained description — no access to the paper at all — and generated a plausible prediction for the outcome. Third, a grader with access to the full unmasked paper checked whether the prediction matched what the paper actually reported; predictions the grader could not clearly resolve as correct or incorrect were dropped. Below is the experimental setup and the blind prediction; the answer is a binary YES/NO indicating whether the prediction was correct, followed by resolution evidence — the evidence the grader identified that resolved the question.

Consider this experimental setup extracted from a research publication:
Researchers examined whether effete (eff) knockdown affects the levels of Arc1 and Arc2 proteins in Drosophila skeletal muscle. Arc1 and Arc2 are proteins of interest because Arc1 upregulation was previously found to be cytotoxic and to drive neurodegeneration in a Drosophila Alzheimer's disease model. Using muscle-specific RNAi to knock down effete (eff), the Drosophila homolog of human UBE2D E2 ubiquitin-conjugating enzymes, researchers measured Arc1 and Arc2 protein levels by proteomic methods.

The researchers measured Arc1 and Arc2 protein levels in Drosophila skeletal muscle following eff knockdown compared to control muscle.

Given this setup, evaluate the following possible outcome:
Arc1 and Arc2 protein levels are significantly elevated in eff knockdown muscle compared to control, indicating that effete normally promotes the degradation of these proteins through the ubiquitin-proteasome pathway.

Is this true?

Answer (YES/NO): YES